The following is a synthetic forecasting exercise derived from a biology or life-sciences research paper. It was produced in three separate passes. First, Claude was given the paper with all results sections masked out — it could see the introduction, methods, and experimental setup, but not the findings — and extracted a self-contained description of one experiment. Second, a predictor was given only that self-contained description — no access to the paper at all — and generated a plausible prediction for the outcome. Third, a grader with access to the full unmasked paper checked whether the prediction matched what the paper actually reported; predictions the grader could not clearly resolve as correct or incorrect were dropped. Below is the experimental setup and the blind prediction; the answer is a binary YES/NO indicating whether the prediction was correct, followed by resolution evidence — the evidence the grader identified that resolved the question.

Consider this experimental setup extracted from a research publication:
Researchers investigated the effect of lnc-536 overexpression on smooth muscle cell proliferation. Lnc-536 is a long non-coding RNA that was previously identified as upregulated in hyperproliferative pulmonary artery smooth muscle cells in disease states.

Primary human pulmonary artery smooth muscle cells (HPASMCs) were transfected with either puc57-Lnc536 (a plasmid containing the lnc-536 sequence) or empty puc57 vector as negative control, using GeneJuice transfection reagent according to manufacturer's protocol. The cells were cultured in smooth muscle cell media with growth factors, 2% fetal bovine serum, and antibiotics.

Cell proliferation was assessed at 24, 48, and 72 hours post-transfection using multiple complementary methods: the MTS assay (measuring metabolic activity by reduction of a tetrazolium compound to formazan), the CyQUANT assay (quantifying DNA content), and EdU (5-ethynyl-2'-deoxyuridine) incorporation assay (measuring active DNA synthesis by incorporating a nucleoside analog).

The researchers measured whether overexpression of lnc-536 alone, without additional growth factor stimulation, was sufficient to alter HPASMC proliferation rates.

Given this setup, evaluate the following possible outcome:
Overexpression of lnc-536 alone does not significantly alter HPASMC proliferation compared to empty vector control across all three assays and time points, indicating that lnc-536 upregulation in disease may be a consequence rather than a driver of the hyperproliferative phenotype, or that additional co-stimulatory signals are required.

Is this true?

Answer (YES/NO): NO